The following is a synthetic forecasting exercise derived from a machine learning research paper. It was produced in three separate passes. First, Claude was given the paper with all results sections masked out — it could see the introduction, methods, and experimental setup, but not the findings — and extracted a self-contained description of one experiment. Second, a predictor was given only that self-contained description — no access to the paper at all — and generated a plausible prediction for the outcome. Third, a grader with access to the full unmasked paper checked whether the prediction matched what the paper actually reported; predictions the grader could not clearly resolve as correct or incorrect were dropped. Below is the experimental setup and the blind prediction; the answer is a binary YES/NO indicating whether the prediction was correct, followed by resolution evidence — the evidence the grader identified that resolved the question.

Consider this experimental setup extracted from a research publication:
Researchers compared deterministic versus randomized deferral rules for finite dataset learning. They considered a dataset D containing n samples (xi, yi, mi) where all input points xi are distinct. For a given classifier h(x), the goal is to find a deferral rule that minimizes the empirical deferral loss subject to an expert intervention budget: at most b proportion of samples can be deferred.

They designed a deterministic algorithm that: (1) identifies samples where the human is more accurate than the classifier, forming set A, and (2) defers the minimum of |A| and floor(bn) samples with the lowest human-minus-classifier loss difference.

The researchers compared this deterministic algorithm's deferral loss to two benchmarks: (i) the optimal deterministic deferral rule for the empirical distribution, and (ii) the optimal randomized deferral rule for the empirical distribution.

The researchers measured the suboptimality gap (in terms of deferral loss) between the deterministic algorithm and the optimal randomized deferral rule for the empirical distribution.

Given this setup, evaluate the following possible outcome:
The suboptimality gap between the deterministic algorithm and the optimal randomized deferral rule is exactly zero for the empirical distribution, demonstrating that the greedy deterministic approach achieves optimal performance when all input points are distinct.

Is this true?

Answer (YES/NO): NO